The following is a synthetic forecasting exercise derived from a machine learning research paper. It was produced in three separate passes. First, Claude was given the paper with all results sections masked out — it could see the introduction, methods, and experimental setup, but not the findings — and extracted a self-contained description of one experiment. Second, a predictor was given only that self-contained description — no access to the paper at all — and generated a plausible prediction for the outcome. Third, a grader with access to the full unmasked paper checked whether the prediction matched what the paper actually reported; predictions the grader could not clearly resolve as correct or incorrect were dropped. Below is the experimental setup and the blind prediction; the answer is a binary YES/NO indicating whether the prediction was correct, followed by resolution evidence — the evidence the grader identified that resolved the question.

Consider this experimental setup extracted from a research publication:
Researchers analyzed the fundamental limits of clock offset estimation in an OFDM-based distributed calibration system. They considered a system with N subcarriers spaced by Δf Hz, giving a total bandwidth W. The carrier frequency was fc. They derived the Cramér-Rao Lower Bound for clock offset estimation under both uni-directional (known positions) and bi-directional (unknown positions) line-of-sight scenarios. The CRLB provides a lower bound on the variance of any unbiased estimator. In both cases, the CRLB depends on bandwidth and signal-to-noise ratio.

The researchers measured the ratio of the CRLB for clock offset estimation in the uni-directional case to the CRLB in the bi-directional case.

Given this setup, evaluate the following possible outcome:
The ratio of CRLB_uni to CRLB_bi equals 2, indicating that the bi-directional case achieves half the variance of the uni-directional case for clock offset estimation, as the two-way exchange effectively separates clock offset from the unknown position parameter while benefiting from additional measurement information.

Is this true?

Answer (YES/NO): YES